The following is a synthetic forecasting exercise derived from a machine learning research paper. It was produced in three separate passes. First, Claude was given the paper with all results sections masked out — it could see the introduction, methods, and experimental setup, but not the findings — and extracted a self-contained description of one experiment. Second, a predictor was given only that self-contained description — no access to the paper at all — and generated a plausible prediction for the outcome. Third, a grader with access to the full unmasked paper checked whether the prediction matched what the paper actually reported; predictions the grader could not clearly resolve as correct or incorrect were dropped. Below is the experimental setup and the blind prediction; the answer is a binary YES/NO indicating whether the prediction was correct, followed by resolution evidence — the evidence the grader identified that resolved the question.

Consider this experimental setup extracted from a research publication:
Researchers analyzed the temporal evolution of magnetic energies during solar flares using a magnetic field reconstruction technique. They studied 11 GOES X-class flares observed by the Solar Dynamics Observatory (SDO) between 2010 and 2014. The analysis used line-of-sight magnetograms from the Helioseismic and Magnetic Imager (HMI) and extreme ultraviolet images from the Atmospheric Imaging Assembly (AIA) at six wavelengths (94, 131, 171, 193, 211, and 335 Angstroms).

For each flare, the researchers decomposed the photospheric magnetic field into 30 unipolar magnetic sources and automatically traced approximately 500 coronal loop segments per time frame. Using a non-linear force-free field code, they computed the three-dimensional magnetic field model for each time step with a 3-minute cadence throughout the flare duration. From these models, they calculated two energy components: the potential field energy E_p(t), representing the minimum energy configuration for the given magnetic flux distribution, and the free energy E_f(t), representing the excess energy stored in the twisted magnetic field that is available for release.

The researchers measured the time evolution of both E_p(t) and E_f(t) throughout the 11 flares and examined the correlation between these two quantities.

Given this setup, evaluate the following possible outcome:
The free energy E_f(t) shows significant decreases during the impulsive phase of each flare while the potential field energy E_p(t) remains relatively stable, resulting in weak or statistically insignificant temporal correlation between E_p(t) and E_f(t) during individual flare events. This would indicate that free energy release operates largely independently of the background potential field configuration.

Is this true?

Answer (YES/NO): NO